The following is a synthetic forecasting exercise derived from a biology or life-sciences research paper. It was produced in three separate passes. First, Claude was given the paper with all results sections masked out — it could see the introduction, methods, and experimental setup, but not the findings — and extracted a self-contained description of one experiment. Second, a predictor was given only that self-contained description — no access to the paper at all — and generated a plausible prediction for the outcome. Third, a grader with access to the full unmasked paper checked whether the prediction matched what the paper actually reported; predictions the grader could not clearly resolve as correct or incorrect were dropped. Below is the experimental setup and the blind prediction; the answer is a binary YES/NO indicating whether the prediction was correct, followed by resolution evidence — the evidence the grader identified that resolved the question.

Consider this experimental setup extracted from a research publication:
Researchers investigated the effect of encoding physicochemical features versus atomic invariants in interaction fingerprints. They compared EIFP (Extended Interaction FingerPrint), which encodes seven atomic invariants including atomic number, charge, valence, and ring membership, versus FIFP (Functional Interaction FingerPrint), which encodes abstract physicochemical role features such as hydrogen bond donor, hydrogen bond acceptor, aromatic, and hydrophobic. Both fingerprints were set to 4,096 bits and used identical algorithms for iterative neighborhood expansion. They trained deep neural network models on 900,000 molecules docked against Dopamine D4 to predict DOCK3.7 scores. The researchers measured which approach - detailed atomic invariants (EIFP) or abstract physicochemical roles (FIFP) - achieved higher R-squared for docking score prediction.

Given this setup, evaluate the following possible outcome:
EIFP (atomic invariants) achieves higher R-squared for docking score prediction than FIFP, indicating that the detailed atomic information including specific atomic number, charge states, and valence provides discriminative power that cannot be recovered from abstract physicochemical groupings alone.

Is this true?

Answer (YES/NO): YES